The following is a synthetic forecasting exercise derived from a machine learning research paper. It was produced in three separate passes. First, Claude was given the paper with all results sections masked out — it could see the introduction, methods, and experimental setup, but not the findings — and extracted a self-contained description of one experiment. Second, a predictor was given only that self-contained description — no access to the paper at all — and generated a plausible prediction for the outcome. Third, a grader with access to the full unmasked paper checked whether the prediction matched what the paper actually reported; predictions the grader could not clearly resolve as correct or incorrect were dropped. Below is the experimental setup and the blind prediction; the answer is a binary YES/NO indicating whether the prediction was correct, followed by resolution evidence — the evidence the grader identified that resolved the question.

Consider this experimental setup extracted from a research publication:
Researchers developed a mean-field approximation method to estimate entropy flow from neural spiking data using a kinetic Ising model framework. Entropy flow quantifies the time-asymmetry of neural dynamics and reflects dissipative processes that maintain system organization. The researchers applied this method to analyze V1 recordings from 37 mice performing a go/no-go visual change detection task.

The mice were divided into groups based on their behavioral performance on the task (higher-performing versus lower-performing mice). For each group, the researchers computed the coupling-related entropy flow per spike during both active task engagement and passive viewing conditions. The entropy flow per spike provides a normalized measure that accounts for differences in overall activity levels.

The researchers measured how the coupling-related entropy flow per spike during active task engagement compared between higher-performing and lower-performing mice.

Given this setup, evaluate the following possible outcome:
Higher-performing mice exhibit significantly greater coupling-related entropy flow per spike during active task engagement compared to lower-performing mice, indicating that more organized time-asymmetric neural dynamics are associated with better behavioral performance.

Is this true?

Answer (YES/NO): YES